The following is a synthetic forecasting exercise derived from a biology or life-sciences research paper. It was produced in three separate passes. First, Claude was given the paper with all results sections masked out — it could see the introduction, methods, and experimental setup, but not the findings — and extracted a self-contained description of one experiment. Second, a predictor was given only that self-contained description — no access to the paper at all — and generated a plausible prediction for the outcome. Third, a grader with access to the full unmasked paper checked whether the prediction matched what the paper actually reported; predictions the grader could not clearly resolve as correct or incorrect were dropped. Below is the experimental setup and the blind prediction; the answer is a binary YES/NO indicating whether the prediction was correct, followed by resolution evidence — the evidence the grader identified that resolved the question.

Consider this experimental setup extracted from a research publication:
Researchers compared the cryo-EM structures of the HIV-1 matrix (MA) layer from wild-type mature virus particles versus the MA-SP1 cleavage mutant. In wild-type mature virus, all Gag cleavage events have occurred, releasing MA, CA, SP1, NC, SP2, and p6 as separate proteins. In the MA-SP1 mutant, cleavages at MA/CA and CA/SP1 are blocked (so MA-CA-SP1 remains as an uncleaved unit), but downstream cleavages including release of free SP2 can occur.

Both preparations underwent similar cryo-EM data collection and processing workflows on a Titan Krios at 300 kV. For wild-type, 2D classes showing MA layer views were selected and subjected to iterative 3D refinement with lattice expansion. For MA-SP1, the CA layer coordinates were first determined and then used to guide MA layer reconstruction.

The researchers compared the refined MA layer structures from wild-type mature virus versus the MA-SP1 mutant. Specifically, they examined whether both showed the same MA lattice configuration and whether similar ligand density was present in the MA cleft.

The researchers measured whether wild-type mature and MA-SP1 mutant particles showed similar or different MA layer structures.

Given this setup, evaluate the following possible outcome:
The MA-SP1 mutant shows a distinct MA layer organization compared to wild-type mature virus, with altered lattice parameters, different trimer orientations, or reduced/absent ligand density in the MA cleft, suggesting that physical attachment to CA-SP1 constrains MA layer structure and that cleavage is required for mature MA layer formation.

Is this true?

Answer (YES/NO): NO